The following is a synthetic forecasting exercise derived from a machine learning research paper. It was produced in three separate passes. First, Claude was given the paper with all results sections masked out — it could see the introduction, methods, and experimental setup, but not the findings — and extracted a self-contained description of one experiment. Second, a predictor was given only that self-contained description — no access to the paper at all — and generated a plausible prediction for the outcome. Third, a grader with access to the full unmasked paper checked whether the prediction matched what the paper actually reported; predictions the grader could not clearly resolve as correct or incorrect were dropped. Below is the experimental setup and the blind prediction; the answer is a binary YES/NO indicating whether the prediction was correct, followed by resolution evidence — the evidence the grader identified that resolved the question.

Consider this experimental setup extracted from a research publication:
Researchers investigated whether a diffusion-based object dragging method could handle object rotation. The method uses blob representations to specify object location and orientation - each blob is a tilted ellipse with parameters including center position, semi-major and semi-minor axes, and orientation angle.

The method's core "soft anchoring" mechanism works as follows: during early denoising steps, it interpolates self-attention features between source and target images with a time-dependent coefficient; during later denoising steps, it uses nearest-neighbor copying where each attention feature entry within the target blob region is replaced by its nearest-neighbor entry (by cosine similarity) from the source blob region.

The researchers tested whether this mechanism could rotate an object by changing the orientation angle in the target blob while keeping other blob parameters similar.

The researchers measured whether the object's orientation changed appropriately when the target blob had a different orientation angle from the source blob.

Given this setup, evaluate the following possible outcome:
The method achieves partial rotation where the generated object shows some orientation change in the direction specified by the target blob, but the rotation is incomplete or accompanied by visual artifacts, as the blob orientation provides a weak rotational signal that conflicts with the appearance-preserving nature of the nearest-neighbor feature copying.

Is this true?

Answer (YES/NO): NO